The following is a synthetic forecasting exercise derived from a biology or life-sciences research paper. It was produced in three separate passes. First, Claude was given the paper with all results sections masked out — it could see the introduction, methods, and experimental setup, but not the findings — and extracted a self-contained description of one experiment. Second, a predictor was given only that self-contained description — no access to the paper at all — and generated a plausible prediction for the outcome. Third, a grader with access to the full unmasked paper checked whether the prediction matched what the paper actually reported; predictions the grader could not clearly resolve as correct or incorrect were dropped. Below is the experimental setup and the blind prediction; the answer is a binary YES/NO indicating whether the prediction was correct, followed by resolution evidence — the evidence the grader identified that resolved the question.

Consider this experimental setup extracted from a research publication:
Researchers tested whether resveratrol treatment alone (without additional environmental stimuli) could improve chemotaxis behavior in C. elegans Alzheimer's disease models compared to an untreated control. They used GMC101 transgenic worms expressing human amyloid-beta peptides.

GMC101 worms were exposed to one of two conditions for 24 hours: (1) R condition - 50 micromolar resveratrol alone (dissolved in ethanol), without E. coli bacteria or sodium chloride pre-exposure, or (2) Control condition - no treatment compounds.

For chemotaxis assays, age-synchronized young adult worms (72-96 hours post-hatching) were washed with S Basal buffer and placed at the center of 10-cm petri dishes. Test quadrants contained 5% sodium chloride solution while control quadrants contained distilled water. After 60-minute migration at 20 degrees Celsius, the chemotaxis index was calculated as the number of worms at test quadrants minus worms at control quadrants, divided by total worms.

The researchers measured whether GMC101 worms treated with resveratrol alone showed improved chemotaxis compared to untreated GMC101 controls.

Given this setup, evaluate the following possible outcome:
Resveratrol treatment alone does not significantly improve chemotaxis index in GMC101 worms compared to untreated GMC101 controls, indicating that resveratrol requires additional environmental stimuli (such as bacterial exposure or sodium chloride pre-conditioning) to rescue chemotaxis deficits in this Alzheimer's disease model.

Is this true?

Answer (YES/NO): YES